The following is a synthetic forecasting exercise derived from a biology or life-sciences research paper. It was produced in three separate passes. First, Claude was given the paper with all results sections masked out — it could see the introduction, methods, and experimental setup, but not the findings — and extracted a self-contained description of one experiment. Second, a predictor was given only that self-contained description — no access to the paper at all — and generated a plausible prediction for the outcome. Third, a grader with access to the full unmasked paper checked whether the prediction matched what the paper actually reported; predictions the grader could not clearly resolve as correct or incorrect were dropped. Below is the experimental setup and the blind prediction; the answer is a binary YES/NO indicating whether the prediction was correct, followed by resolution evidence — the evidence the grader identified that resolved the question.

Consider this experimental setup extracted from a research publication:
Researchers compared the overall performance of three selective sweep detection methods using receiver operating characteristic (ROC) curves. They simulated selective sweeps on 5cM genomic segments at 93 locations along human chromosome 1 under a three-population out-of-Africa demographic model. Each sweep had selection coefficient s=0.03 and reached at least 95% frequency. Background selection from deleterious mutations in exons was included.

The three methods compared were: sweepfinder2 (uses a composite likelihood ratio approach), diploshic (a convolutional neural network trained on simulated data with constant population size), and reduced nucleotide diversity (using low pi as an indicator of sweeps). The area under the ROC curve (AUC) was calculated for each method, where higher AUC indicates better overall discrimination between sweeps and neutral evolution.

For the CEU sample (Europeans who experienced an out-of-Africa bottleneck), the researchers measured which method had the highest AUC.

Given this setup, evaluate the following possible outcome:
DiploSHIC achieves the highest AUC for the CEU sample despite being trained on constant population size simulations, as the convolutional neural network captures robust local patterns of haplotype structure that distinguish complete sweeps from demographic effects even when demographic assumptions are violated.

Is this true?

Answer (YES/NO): NO